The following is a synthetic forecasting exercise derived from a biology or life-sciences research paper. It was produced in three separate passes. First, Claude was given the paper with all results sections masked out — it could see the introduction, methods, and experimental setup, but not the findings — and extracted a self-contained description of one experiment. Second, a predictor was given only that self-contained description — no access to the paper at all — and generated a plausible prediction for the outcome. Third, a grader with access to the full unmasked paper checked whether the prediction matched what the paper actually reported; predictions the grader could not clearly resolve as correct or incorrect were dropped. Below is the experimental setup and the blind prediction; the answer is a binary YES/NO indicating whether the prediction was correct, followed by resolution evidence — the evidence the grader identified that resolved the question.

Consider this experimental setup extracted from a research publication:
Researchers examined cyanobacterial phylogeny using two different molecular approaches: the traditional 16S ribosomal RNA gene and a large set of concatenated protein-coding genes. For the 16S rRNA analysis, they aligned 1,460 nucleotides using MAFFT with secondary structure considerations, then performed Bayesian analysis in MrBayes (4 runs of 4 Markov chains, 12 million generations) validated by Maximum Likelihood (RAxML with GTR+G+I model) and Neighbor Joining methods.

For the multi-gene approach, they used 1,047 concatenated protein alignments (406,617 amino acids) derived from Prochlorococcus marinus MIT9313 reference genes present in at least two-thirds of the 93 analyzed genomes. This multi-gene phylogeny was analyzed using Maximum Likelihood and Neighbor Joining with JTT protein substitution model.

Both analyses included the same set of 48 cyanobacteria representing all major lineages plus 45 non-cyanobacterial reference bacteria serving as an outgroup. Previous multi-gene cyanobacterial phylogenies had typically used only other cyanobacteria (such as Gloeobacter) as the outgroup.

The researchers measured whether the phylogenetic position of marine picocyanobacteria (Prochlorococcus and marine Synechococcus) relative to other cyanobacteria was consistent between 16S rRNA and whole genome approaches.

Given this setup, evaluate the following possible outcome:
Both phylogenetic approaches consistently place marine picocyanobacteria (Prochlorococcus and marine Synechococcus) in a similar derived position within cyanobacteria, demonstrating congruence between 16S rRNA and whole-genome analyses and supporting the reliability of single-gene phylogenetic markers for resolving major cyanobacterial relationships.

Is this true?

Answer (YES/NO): NO